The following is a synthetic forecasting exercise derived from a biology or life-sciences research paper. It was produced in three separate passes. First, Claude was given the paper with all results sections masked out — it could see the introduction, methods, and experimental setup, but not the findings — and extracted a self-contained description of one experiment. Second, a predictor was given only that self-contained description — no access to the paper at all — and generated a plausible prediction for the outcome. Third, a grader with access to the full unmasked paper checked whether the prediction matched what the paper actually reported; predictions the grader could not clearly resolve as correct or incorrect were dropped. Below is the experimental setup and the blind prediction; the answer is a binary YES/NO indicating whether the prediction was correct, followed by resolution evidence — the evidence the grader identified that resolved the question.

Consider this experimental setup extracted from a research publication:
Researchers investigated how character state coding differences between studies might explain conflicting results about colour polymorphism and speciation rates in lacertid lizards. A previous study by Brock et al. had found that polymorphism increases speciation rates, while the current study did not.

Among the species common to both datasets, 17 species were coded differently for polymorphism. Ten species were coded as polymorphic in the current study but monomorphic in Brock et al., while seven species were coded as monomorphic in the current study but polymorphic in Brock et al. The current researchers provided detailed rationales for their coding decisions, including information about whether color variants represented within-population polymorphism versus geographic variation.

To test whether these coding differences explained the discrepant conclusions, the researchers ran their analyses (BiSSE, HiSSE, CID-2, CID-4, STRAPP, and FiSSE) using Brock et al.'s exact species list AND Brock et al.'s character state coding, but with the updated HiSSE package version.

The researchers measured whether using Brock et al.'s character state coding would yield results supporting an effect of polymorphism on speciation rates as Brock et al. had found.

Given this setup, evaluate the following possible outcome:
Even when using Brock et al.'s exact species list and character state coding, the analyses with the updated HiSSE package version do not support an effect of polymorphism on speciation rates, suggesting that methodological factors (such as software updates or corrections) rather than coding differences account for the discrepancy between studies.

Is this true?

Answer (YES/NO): NO